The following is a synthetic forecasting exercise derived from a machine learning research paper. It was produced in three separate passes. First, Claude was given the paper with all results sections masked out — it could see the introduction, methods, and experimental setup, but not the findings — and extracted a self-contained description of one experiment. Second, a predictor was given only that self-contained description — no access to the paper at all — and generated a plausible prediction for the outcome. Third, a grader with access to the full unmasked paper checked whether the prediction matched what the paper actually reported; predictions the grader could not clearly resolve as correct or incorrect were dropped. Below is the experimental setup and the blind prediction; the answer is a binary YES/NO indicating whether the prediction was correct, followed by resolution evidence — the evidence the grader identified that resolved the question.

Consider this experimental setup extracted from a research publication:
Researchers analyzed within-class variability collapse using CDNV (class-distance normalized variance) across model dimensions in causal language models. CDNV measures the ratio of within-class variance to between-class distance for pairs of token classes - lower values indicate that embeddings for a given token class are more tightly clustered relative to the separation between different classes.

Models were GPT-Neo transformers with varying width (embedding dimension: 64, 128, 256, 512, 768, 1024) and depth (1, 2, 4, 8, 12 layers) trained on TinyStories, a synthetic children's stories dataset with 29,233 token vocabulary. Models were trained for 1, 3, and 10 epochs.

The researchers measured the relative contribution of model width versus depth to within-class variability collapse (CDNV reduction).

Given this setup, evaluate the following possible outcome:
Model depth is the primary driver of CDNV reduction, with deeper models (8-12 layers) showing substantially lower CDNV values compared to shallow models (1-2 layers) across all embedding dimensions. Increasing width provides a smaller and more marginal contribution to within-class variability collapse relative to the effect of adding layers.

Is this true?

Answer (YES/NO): NO